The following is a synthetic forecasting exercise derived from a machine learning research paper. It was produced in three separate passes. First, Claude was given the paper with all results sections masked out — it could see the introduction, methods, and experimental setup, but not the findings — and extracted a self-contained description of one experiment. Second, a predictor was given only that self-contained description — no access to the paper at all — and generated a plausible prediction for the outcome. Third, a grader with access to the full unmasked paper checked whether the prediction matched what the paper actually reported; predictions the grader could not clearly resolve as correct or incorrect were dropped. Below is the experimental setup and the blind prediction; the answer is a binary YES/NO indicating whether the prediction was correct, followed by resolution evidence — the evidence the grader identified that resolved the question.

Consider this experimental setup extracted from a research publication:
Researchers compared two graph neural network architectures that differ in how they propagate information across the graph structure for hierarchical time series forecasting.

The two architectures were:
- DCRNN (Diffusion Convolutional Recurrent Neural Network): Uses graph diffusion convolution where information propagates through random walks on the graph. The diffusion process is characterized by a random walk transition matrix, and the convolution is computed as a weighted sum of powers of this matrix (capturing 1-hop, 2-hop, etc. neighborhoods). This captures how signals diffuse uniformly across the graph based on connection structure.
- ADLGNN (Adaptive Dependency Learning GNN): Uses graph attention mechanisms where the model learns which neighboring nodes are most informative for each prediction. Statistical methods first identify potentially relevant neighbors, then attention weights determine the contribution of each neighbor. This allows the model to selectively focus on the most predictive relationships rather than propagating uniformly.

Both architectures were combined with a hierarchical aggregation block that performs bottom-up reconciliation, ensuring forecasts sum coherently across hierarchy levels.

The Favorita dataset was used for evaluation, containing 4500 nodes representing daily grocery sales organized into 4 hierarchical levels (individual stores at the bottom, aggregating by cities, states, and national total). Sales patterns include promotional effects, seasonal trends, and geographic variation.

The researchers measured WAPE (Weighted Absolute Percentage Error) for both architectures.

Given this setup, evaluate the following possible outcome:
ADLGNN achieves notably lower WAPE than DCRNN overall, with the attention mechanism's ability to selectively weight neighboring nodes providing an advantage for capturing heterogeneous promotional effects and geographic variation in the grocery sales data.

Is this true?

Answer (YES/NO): YES